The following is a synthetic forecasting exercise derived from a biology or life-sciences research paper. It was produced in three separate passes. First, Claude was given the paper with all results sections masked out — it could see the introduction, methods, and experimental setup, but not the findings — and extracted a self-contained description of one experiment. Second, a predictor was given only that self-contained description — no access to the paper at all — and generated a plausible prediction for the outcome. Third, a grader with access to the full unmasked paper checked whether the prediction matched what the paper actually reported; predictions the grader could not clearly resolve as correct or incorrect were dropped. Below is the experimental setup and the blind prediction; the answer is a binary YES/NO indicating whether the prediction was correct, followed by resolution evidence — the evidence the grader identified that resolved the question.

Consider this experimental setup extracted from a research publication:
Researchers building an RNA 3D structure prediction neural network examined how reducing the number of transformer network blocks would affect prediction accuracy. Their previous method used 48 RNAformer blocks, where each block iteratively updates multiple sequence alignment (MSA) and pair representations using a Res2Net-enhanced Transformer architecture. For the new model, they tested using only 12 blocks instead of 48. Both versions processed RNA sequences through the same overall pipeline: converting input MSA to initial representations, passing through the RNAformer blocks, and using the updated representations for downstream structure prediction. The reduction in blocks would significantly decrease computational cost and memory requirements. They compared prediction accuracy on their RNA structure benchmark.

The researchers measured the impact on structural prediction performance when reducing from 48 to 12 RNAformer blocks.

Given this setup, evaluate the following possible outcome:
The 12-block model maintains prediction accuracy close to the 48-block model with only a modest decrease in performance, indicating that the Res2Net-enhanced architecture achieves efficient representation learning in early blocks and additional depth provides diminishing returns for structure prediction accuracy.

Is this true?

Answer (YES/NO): NO